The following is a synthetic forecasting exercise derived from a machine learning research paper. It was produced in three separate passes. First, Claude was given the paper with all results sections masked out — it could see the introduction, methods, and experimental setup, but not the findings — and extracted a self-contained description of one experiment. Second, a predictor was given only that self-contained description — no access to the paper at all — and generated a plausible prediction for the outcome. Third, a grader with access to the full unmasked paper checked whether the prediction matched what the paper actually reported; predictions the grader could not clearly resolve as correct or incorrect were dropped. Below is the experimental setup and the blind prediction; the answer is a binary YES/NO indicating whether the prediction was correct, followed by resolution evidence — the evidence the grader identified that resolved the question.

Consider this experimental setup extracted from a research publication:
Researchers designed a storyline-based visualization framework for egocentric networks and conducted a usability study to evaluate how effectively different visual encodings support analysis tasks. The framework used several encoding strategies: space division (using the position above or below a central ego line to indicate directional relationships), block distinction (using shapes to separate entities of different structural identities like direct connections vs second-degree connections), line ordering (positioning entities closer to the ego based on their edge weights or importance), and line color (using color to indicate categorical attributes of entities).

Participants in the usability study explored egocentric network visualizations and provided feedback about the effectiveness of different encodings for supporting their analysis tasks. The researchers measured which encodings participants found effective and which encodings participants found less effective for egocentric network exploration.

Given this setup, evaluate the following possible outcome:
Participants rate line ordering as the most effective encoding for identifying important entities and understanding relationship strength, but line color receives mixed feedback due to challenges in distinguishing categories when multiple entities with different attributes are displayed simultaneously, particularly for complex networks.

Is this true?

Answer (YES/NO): NO